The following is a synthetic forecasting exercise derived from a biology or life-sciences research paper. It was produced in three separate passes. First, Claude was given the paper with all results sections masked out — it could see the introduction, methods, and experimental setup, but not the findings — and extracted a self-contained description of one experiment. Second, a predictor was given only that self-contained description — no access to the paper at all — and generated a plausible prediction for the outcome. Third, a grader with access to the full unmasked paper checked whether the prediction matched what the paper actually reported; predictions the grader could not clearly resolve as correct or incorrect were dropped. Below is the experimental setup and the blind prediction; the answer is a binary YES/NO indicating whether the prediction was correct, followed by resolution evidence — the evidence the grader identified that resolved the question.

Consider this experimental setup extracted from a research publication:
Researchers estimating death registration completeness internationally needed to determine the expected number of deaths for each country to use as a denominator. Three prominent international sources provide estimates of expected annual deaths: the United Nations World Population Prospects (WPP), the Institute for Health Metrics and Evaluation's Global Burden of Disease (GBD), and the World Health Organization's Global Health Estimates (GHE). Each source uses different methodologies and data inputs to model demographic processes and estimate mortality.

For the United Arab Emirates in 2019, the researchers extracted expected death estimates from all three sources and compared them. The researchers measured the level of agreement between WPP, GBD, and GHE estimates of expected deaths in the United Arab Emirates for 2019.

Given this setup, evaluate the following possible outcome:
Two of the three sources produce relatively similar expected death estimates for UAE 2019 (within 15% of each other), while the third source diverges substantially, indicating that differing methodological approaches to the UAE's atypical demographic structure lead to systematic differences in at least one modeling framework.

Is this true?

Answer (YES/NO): NO